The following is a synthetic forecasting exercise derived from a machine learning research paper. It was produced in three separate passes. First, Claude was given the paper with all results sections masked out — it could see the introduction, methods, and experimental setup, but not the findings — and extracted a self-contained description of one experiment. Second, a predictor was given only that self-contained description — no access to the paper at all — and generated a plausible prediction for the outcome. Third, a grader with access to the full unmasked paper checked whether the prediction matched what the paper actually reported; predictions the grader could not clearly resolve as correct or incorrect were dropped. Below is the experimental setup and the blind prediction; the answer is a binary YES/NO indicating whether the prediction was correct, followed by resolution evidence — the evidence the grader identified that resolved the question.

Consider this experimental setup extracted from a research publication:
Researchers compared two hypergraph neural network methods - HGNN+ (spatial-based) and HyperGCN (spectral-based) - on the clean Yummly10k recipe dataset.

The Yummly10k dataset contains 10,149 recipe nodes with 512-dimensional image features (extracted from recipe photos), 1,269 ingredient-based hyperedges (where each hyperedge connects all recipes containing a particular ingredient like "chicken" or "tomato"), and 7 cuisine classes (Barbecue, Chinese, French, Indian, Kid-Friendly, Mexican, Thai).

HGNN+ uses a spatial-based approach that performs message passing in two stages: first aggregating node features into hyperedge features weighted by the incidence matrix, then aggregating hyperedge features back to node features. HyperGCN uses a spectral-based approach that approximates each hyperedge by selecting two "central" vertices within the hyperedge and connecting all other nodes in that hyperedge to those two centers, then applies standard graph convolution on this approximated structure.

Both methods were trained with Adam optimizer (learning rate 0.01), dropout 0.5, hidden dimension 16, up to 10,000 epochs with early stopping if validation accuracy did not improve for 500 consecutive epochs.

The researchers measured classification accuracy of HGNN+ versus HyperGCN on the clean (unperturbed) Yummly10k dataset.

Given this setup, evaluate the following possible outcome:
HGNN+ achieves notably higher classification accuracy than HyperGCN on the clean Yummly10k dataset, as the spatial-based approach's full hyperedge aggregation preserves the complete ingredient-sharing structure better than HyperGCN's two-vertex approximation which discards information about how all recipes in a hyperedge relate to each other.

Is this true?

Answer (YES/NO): YES